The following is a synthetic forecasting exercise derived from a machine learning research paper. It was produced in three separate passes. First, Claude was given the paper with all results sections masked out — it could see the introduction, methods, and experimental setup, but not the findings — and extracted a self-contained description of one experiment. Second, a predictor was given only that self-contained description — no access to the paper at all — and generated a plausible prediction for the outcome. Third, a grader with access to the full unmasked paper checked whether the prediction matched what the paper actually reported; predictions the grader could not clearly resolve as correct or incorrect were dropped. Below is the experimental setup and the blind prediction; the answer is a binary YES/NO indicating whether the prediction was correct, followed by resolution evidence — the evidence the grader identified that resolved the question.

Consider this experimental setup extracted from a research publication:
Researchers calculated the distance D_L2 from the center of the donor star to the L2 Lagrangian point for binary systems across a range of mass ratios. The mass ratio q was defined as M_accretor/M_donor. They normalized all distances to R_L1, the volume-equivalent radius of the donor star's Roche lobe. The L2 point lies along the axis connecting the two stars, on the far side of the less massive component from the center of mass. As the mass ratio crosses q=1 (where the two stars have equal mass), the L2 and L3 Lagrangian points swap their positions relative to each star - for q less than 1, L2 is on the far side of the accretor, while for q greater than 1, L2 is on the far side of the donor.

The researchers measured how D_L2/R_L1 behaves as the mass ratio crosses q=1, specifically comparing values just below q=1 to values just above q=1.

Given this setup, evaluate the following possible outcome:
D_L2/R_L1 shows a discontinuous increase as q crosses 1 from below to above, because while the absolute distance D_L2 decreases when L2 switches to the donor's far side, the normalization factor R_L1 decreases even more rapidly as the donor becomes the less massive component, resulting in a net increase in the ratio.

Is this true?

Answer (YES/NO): NO